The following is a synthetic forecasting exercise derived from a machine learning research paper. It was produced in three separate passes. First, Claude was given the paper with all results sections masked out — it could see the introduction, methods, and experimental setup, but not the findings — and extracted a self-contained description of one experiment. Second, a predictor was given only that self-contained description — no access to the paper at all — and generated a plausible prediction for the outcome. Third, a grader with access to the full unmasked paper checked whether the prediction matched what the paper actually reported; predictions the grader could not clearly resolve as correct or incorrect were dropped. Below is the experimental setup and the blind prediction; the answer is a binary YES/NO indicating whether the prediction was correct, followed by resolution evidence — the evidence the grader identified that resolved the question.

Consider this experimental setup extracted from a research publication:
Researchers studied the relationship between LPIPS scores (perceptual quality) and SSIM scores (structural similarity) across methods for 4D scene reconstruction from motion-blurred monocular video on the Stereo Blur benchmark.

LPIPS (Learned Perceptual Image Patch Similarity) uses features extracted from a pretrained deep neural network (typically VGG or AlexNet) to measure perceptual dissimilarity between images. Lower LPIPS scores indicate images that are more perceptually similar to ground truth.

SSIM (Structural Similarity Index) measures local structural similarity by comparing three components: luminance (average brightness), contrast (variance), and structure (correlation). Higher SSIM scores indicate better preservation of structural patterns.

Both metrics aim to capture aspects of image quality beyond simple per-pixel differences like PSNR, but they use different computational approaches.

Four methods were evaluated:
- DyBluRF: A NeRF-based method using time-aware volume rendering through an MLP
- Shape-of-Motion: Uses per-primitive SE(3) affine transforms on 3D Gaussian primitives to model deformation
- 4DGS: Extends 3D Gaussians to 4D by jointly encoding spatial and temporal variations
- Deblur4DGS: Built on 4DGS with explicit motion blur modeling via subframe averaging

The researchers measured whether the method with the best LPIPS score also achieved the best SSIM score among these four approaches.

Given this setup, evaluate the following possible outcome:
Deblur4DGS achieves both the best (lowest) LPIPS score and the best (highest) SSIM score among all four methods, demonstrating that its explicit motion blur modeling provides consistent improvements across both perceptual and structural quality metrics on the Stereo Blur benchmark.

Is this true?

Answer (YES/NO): NO